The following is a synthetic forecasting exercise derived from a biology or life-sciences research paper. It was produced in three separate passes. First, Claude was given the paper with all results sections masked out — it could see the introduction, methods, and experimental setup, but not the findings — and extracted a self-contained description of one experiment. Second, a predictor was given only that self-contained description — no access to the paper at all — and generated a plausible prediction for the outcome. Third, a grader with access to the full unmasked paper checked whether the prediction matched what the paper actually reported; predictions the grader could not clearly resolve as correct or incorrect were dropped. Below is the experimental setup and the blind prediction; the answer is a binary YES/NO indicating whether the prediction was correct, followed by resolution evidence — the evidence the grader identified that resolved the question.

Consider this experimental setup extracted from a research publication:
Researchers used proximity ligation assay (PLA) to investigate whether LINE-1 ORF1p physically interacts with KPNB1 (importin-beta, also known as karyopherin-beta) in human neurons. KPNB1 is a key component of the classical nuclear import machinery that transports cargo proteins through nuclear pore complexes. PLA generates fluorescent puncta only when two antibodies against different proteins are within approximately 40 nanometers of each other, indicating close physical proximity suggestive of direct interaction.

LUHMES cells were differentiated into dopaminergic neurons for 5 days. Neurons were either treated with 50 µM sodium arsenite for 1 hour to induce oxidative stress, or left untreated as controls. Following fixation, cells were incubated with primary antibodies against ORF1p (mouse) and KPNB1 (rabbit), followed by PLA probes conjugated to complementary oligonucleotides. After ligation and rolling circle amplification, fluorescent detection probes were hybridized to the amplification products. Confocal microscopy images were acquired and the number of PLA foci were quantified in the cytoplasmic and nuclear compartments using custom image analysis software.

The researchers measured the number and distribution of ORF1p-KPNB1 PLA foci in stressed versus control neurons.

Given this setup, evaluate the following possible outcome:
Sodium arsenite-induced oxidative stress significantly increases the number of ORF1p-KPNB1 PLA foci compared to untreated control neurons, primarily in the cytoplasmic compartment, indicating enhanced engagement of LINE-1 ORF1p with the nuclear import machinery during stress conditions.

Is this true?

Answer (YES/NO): NO